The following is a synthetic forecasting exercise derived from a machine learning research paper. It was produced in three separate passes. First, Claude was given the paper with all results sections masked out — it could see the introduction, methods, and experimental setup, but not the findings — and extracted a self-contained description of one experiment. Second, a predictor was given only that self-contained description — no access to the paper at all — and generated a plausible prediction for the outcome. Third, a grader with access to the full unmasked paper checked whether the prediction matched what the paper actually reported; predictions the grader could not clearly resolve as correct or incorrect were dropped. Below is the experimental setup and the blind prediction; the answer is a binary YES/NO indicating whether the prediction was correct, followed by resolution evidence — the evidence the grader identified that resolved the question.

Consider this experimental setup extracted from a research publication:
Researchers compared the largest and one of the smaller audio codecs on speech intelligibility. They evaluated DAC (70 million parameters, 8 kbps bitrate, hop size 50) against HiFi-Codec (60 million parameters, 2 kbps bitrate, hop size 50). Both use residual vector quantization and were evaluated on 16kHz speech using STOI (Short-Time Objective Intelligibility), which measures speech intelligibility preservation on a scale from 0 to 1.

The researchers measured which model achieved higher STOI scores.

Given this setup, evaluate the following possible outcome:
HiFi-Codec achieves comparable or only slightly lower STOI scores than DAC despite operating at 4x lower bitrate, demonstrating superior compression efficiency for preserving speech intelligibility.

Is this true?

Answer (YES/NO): NO